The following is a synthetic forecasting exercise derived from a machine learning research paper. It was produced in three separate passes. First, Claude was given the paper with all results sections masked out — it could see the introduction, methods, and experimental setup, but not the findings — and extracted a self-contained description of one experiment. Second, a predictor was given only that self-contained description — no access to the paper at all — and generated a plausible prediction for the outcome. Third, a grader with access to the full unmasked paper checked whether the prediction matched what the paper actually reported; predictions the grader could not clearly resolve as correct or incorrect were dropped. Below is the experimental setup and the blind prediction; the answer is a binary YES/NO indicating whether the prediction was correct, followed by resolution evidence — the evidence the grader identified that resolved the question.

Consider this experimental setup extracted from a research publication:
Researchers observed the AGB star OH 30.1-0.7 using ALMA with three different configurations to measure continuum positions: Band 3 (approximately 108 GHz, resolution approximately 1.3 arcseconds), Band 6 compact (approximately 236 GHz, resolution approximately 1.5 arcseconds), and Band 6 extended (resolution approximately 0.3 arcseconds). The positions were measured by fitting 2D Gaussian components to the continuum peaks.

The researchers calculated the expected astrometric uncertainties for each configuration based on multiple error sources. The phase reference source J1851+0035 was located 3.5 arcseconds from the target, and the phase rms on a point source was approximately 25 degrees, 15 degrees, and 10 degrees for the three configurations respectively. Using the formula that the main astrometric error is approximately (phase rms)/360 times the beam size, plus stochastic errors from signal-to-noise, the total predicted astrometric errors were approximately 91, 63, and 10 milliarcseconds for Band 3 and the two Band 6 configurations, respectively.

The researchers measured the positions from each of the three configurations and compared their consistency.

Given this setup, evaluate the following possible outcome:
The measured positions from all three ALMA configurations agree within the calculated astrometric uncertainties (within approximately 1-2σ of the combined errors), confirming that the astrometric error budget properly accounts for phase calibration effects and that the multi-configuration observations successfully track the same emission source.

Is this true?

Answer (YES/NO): YES